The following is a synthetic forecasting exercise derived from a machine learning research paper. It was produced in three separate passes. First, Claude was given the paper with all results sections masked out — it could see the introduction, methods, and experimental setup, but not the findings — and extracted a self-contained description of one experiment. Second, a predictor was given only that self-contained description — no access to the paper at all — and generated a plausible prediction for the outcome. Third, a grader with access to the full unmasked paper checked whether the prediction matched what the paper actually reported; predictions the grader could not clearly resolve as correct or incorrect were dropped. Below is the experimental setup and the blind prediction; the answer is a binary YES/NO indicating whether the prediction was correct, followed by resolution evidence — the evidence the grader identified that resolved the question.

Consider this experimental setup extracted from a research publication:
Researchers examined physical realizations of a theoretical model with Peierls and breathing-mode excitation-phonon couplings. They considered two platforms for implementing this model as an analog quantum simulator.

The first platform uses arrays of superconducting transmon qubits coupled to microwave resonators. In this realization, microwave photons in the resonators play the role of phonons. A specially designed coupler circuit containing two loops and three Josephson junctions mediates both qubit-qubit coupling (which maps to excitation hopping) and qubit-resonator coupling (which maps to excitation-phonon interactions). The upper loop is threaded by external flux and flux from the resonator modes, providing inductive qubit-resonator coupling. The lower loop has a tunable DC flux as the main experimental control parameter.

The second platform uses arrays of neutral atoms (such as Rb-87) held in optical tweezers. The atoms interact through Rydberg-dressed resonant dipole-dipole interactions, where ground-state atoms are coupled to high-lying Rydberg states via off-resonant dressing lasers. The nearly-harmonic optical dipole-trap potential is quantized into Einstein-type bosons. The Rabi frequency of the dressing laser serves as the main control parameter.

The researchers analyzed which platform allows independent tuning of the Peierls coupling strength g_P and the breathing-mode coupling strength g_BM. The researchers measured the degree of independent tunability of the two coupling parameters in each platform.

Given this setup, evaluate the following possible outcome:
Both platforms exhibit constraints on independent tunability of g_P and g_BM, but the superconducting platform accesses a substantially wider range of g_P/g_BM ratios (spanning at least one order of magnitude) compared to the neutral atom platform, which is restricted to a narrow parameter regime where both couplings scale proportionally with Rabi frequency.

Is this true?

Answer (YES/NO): NO